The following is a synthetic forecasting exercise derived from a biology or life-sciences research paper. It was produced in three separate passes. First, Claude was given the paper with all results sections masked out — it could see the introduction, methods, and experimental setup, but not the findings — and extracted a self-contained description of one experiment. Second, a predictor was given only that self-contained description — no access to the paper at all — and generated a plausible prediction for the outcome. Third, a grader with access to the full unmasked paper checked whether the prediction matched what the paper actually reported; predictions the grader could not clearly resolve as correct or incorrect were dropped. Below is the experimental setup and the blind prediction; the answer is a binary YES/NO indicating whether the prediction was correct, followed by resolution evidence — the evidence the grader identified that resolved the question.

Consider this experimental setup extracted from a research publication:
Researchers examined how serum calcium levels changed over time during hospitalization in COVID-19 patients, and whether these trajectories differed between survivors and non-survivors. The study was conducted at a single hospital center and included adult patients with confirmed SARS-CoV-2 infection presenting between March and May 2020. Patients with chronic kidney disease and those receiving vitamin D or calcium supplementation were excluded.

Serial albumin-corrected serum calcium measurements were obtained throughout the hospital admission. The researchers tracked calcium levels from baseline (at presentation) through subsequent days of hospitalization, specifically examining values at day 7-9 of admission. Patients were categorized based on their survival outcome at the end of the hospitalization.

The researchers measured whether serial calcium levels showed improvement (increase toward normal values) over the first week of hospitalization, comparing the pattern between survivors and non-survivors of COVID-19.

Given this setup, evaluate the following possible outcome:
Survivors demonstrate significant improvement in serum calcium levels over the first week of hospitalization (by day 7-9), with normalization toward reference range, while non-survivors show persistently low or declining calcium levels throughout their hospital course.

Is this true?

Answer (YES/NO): YES